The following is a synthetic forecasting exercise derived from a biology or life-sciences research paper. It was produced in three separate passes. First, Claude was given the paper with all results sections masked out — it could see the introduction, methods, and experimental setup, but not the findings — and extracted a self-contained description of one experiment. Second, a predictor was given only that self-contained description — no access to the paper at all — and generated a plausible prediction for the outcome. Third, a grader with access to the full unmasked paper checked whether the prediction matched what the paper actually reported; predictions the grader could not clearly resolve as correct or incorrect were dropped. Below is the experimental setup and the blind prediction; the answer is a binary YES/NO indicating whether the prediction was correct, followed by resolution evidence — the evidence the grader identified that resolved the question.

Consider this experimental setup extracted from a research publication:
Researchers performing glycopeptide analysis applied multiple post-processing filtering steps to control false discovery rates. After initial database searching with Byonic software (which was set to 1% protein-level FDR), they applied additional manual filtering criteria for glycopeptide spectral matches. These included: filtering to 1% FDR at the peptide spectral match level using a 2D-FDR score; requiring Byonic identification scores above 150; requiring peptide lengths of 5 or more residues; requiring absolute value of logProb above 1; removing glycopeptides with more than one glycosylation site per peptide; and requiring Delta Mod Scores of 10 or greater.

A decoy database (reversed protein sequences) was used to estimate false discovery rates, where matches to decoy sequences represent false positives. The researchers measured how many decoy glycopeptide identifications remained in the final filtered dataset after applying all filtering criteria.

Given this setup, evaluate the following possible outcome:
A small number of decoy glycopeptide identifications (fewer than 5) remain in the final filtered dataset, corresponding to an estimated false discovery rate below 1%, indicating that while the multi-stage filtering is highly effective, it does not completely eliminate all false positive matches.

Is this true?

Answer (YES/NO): NO